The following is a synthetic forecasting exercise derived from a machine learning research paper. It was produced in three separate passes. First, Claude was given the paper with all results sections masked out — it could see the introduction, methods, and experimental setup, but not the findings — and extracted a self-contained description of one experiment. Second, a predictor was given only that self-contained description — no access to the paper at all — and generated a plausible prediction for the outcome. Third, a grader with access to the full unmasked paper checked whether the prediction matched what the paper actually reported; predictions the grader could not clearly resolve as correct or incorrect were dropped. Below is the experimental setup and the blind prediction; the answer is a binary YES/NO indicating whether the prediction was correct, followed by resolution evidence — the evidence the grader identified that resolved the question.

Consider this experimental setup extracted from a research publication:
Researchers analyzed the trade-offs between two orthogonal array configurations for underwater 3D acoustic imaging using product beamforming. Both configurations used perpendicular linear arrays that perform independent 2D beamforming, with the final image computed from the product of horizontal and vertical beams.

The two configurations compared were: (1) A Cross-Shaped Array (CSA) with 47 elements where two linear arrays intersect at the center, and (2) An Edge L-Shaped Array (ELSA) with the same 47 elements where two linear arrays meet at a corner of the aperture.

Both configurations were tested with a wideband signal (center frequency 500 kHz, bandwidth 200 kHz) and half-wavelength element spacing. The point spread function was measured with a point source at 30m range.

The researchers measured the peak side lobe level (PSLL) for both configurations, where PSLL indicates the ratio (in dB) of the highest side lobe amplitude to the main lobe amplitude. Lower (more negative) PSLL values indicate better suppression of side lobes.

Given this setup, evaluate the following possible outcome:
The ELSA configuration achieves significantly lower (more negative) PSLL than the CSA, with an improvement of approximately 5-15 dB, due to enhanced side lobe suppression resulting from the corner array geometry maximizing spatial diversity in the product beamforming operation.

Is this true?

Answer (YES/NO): NO